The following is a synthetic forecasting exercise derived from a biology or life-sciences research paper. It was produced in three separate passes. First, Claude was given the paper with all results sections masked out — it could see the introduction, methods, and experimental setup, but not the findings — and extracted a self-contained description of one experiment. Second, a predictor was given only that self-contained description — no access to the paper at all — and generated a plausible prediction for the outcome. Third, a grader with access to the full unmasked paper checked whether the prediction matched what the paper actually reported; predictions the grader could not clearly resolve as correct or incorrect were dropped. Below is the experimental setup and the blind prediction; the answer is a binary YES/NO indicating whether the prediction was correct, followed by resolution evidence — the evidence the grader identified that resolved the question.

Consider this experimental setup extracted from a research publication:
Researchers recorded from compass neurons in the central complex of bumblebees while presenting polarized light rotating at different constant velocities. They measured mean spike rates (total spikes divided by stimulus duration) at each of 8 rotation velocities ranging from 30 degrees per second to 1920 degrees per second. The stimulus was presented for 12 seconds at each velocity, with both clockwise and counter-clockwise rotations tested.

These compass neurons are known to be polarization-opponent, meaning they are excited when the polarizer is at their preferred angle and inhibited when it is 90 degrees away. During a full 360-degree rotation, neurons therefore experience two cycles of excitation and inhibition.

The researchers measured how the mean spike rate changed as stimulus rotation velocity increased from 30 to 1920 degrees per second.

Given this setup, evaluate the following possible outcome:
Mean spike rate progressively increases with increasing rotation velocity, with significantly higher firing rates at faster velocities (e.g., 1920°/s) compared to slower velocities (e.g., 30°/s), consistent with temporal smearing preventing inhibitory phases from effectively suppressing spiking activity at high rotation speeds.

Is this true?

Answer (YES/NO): NO